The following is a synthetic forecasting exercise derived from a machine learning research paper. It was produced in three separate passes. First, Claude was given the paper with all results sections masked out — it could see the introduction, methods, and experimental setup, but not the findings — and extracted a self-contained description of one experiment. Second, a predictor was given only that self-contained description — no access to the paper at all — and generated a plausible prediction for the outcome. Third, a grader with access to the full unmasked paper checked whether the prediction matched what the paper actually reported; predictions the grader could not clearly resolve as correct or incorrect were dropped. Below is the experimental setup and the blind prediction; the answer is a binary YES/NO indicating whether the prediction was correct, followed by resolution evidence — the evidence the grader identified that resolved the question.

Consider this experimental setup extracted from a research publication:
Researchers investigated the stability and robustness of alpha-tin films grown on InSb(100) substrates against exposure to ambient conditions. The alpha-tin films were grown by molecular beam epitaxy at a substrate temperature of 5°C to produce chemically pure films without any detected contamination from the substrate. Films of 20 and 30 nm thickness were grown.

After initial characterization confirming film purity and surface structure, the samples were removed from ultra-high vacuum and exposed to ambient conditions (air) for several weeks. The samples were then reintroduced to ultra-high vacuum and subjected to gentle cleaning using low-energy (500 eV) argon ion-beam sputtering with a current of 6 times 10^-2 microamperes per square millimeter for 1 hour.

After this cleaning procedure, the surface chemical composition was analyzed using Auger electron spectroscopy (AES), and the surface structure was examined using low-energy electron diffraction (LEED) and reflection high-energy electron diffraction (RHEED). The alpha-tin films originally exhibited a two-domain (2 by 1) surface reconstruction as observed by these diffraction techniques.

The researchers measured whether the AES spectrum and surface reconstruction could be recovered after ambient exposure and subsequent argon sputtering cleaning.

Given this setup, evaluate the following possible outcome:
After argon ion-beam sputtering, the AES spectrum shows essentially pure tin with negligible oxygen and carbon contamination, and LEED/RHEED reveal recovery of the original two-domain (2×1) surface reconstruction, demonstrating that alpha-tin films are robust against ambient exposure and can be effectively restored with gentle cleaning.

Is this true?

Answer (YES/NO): YES